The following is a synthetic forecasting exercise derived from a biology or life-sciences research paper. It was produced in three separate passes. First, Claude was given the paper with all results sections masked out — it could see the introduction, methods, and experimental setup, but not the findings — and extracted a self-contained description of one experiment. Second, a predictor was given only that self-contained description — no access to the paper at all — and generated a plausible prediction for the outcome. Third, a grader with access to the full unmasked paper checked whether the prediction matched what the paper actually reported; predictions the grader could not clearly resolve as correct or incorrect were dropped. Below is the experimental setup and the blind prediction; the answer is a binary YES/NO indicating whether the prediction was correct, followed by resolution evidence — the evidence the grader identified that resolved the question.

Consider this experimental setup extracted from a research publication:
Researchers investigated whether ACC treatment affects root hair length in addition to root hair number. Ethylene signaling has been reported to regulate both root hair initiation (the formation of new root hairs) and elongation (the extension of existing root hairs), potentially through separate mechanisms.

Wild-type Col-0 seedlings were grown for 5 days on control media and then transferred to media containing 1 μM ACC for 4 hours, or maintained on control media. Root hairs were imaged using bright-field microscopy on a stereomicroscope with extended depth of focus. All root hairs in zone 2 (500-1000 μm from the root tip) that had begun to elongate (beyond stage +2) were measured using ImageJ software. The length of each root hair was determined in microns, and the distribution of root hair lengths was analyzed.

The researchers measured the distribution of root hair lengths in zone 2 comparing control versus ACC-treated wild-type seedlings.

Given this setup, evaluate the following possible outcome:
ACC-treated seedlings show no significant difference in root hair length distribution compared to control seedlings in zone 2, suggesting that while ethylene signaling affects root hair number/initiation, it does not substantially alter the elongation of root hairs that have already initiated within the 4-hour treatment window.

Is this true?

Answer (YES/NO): NO